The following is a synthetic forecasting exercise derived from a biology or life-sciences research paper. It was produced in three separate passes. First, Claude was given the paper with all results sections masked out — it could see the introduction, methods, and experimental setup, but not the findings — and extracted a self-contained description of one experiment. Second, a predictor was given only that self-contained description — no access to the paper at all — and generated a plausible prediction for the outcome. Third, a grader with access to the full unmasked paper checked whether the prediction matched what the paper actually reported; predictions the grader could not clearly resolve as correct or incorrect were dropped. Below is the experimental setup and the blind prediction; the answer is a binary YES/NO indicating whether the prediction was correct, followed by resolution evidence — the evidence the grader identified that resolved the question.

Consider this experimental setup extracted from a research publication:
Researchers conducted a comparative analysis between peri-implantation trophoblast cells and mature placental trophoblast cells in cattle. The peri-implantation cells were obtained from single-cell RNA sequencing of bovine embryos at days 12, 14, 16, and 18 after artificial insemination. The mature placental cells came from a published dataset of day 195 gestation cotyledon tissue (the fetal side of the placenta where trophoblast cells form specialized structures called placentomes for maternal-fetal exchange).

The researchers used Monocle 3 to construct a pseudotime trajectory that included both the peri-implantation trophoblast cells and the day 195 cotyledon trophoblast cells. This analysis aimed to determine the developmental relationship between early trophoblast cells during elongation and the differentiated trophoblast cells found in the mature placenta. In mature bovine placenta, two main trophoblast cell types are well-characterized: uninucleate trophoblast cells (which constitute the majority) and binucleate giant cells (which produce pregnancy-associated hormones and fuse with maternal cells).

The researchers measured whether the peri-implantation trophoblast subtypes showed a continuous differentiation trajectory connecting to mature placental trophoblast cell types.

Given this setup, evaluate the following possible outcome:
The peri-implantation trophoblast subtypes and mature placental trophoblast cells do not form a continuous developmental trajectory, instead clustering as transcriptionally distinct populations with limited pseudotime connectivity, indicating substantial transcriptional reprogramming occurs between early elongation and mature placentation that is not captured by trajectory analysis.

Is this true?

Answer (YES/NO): NO